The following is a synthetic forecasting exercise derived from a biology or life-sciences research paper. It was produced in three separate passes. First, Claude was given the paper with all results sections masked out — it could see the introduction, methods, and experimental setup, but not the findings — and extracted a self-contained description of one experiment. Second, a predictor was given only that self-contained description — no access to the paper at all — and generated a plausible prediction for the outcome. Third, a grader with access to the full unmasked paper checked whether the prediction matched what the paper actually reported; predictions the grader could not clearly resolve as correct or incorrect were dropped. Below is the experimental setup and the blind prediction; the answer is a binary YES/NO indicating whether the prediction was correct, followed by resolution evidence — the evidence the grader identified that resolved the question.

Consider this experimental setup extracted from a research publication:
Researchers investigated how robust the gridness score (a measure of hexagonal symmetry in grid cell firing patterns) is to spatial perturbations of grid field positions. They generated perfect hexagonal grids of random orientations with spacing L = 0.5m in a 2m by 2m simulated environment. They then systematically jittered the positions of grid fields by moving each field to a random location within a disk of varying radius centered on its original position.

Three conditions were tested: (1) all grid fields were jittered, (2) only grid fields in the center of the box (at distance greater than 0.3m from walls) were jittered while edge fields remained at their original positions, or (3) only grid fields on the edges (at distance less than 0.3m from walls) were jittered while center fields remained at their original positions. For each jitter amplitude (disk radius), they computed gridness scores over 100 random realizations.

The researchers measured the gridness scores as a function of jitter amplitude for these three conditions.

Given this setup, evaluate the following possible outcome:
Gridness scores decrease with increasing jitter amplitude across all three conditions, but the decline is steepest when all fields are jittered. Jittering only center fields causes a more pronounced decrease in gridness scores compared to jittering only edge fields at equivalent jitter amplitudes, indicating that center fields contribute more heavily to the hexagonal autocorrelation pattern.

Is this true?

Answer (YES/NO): NO